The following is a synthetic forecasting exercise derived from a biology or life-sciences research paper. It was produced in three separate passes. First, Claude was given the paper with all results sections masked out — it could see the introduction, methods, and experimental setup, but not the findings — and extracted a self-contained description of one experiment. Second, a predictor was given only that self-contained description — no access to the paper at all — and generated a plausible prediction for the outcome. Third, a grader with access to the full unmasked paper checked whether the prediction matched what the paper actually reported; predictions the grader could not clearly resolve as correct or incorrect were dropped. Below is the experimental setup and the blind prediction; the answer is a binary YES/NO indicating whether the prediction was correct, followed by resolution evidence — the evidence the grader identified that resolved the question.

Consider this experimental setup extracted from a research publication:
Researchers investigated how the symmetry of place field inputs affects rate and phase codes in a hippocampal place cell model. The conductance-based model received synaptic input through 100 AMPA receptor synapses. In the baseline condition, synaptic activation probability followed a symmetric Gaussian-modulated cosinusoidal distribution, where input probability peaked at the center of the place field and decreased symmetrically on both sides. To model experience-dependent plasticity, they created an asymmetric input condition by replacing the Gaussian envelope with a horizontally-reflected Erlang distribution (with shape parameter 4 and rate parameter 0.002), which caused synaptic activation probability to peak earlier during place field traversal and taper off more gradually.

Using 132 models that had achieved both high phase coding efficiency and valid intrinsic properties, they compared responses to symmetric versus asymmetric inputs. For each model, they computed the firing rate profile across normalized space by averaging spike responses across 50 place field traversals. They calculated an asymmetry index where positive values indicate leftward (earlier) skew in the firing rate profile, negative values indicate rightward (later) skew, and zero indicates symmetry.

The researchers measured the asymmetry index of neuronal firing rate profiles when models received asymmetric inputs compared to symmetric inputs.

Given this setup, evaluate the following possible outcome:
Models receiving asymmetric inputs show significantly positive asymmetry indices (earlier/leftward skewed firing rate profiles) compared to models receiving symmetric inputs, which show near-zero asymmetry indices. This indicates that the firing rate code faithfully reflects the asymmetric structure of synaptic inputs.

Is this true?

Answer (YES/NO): YES